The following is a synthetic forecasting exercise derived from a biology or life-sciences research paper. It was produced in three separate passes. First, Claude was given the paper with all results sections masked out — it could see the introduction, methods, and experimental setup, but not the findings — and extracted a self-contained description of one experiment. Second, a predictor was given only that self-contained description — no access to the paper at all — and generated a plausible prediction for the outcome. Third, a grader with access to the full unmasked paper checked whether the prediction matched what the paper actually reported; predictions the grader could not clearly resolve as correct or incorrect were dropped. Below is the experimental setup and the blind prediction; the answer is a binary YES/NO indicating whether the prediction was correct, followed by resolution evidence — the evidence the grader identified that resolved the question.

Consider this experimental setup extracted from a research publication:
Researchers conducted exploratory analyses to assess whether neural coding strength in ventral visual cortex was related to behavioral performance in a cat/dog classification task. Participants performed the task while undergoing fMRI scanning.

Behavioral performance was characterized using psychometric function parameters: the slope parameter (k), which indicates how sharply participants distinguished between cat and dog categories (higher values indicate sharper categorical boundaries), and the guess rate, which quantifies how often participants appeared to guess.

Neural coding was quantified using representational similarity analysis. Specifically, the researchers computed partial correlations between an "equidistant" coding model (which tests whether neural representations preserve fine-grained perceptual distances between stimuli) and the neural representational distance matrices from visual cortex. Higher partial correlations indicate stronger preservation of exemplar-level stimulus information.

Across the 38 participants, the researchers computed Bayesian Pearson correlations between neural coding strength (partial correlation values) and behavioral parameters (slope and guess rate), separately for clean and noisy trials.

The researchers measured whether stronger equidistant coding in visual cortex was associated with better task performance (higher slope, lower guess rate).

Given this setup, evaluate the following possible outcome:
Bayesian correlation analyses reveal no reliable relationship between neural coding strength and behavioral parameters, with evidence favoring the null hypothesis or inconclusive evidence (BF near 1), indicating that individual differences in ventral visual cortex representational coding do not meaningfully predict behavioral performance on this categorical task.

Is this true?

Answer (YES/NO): YES